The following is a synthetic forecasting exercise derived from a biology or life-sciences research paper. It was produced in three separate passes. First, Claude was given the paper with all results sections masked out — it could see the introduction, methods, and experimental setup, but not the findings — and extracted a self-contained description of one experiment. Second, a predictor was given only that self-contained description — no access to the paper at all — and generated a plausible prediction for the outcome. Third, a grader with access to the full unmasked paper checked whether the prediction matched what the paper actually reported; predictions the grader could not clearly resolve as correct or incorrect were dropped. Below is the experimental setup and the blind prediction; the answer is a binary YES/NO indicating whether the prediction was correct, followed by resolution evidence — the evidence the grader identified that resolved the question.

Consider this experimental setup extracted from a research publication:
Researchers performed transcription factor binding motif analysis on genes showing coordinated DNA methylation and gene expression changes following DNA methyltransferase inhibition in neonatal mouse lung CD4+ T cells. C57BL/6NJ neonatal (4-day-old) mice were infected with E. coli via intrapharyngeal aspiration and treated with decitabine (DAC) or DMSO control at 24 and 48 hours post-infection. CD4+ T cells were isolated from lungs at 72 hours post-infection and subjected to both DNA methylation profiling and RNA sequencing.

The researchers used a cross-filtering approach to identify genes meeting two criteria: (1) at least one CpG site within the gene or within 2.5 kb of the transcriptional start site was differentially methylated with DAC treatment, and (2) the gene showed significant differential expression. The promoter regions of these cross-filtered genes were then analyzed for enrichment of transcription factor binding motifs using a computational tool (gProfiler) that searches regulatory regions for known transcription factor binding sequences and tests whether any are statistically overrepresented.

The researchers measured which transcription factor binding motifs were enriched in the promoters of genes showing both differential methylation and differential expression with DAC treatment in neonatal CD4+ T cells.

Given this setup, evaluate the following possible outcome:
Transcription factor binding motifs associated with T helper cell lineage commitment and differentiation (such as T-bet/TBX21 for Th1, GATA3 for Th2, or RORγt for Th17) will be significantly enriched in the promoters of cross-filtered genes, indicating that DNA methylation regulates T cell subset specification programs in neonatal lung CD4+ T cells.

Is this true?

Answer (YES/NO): NO